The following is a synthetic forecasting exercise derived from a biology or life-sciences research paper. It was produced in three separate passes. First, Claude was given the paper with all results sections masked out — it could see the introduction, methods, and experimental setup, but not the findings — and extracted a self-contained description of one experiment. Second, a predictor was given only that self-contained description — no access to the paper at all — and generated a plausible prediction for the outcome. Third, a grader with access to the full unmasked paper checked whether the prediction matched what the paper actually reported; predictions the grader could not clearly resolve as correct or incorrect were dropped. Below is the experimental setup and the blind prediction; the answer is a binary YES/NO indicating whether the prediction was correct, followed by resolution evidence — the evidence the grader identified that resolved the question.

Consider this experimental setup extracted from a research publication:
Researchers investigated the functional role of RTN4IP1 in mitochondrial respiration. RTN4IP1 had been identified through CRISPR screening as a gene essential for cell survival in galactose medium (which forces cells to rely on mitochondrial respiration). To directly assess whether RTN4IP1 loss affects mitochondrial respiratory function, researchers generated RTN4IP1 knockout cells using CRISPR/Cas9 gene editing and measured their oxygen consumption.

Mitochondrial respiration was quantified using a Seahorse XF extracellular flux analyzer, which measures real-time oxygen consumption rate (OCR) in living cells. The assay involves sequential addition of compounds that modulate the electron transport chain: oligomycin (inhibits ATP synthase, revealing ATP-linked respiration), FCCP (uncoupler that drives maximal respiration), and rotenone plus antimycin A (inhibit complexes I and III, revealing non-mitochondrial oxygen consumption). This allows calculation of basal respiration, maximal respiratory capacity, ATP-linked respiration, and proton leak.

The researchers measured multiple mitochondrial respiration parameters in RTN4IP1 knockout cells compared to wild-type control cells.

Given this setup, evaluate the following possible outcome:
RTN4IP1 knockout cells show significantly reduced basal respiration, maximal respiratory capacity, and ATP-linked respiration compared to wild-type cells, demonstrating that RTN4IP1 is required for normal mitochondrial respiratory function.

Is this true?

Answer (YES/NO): YES